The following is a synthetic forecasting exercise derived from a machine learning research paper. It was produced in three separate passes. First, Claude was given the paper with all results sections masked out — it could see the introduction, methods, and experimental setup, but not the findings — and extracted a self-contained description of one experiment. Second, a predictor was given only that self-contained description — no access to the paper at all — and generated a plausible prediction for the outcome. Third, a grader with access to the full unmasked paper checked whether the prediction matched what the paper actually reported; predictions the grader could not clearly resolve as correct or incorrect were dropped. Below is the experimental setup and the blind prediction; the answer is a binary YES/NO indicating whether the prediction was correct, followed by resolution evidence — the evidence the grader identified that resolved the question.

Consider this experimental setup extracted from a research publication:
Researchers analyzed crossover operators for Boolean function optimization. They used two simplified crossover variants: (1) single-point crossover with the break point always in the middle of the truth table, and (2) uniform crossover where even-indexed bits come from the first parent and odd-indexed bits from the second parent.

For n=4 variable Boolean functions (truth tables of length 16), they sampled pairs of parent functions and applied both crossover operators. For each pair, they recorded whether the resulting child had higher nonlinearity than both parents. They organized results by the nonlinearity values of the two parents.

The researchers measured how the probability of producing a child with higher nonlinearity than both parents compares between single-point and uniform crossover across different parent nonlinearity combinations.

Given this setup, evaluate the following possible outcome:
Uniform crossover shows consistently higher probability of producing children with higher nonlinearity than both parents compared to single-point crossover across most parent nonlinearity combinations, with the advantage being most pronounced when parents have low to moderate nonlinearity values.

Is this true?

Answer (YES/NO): NO